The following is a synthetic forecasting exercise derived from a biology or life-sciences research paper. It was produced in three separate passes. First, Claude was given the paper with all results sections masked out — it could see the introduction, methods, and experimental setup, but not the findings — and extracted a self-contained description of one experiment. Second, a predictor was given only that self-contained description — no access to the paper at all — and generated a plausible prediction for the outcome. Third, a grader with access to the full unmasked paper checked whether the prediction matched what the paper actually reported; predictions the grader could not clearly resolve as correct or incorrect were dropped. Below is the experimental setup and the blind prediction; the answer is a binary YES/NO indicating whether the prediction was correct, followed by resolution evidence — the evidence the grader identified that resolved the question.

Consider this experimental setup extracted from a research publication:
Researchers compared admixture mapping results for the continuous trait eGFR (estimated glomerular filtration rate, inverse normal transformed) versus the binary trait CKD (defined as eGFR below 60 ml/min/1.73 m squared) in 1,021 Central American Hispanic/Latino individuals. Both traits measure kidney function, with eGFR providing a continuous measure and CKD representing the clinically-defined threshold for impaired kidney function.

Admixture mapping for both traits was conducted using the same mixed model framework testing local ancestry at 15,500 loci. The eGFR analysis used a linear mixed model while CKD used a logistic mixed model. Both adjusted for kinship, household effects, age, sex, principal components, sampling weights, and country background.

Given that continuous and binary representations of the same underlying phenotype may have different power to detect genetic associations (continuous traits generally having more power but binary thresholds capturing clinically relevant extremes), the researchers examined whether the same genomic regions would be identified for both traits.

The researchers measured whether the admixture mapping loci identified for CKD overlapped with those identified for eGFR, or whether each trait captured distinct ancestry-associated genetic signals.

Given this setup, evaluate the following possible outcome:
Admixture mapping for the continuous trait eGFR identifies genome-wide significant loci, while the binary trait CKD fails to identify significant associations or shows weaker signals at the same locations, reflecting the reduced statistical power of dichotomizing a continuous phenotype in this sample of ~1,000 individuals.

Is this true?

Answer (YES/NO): NO